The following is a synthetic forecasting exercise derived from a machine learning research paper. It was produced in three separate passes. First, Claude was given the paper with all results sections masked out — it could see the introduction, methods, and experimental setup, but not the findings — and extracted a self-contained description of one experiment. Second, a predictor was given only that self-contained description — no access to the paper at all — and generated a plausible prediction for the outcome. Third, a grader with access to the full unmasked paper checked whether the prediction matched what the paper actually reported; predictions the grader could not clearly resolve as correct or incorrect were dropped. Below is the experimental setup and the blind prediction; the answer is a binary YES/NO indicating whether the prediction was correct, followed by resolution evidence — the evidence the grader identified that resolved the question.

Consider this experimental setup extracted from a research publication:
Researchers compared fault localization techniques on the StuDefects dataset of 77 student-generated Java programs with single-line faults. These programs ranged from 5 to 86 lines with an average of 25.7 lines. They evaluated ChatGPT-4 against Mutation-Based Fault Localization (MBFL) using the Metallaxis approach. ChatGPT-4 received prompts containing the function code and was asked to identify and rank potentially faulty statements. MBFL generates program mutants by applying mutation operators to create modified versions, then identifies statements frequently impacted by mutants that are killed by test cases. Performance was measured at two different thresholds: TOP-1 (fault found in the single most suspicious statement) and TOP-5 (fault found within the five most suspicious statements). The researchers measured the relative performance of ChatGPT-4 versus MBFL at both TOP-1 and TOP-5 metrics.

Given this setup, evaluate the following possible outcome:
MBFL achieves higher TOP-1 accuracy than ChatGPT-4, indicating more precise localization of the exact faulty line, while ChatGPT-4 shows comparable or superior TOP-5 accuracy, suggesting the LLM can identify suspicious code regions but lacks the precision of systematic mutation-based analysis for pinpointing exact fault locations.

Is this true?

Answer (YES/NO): NO